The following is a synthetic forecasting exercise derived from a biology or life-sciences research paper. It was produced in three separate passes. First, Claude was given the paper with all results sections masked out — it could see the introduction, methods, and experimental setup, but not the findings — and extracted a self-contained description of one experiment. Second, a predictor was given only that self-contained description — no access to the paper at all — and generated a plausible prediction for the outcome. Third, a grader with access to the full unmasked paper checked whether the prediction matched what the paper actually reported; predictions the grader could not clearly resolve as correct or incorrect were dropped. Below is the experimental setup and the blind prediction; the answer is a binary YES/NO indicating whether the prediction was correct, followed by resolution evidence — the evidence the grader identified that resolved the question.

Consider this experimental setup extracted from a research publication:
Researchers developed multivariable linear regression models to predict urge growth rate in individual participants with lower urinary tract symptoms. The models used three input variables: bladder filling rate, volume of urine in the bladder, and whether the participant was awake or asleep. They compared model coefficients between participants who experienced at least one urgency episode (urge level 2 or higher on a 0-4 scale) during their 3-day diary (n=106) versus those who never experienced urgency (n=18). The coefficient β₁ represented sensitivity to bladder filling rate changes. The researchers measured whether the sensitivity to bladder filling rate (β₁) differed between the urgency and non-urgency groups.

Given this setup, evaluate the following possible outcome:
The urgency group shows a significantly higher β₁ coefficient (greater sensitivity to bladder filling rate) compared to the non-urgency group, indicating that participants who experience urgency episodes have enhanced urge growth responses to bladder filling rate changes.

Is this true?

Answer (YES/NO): YES